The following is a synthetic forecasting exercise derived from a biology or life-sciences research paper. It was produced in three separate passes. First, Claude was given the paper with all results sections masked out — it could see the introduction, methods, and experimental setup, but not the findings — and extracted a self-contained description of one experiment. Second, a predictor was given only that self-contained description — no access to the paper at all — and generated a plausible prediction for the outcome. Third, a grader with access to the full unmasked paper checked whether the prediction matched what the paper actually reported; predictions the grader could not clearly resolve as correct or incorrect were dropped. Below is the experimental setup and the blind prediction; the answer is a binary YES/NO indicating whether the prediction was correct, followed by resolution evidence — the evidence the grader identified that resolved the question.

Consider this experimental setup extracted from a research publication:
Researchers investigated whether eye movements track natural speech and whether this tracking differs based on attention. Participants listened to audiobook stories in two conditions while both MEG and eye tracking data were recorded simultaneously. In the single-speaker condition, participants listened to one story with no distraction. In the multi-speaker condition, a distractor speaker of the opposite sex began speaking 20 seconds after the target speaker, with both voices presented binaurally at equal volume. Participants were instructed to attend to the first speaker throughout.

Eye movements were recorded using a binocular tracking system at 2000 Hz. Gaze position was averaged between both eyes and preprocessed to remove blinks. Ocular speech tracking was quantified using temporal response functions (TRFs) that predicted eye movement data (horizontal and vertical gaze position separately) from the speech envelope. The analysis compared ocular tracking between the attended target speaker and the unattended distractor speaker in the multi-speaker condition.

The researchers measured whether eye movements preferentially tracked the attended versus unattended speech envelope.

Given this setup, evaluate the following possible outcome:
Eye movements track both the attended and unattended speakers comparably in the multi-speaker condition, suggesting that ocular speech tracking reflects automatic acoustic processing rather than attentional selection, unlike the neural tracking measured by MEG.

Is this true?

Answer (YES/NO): NO